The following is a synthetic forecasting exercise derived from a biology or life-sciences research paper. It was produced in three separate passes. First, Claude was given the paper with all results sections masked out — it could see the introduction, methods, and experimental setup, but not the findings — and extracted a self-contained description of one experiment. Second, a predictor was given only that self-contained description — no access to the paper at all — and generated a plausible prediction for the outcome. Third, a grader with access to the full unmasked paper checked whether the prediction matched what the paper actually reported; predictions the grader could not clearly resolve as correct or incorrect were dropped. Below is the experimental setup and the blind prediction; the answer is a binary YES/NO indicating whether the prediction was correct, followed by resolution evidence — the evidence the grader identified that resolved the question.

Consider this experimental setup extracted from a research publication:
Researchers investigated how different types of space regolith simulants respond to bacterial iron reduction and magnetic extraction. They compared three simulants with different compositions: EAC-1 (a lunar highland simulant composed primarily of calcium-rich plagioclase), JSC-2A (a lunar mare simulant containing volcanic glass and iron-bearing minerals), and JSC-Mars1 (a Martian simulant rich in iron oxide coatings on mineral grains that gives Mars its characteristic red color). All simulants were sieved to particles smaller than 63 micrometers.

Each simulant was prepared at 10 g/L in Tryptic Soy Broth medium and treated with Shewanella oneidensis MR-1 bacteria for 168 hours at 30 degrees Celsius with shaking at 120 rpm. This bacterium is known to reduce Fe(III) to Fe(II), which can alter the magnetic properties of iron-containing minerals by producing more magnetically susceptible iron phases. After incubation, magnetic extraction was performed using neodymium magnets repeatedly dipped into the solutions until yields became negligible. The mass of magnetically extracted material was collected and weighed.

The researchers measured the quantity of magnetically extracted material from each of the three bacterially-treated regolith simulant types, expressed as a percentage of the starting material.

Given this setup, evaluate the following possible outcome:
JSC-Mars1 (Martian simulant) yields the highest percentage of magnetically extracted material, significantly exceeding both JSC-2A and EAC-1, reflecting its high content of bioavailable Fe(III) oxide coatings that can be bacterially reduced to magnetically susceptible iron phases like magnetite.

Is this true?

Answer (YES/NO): YES